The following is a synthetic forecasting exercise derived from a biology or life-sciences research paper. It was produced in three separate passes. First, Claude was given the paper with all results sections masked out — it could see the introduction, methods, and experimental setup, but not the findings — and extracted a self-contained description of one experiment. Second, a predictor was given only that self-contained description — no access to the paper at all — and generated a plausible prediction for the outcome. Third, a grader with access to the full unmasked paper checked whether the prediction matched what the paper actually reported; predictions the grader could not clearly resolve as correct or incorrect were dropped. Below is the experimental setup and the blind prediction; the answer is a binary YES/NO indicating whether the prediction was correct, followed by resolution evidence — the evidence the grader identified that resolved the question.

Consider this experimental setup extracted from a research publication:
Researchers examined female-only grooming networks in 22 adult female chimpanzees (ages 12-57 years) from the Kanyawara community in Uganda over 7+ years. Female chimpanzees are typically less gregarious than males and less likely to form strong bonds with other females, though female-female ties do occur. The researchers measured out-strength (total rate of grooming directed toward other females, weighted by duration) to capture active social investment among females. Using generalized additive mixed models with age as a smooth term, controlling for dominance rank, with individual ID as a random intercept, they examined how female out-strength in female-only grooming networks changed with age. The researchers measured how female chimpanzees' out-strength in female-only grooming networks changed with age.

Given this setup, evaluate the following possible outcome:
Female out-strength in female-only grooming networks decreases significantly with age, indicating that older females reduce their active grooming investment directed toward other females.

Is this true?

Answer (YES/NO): NO